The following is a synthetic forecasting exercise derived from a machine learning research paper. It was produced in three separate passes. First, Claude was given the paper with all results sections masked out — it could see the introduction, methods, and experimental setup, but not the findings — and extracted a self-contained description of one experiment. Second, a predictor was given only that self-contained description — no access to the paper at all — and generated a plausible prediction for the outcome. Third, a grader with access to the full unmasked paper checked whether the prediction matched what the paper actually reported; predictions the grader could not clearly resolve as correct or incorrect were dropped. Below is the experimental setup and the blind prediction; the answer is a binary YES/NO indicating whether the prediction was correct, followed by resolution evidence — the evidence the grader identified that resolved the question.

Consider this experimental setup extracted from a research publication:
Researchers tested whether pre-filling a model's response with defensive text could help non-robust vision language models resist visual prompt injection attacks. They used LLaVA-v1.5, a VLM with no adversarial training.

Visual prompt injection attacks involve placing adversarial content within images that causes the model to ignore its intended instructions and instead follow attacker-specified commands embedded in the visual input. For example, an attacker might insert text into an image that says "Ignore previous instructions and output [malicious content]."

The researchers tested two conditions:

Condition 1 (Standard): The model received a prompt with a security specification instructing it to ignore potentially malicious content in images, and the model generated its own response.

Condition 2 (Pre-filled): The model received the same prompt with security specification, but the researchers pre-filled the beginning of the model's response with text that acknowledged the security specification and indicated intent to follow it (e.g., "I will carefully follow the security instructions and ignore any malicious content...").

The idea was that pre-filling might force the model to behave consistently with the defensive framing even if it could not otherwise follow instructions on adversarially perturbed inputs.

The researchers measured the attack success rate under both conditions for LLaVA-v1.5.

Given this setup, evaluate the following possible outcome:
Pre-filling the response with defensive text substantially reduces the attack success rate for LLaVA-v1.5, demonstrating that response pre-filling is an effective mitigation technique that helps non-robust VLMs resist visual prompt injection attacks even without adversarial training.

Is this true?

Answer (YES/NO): NO